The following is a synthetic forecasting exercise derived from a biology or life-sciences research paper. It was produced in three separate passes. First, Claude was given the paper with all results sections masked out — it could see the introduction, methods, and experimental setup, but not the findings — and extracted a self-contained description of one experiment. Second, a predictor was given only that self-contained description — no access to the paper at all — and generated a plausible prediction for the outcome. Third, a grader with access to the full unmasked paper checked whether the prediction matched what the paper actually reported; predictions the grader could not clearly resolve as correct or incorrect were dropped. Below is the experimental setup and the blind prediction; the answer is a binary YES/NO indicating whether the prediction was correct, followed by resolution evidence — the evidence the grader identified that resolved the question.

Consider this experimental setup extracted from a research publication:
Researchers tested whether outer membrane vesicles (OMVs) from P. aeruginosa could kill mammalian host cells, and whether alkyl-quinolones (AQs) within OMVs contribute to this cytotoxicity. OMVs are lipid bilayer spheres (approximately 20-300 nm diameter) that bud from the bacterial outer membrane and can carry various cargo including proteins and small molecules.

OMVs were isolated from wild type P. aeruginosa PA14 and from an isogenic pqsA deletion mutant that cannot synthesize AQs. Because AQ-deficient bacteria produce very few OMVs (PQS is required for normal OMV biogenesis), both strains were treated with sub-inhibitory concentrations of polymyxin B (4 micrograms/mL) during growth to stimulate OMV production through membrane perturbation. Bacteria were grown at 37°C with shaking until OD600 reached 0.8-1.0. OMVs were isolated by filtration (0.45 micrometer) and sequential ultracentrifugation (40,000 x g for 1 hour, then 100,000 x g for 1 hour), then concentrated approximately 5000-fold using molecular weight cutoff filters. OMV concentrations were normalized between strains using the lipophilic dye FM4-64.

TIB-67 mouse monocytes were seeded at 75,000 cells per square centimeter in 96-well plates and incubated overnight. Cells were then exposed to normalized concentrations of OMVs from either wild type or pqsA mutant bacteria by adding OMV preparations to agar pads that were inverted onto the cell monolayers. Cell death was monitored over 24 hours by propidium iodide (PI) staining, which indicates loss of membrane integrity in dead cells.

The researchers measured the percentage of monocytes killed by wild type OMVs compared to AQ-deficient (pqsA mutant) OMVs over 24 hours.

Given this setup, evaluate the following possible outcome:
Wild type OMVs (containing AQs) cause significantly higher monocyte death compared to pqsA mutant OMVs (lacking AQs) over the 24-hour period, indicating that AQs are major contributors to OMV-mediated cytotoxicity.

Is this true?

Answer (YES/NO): YES